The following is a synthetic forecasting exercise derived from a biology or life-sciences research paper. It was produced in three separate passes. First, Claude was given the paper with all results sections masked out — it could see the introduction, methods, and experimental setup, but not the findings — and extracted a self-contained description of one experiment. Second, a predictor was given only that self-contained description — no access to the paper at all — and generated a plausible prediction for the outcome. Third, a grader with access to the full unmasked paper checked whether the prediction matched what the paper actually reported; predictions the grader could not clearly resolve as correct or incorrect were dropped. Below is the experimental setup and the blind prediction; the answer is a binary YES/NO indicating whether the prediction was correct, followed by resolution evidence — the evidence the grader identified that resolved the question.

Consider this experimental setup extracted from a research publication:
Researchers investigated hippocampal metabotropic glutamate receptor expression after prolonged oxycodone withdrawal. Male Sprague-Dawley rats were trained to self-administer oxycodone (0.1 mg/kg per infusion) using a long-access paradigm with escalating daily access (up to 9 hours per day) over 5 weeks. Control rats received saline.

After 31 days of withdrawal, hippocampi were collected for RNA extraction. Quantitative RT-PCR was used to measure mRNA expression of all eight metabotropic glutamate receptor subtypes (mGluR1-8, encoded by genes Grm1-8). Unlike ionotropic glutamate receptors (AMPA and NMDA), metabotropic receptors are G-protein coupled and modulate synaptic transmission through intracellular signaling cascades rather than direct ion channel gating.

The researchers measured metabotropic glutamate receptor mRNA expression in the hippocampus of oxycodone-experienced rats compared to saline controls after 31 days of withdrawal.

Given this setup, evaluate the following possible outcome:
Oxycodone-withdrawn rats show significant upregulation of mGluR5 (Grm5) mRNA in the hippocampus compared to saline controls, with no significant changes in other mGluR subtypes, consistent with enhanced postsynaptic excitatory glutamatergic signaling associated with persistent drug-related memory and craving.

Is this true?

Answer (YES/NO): NO